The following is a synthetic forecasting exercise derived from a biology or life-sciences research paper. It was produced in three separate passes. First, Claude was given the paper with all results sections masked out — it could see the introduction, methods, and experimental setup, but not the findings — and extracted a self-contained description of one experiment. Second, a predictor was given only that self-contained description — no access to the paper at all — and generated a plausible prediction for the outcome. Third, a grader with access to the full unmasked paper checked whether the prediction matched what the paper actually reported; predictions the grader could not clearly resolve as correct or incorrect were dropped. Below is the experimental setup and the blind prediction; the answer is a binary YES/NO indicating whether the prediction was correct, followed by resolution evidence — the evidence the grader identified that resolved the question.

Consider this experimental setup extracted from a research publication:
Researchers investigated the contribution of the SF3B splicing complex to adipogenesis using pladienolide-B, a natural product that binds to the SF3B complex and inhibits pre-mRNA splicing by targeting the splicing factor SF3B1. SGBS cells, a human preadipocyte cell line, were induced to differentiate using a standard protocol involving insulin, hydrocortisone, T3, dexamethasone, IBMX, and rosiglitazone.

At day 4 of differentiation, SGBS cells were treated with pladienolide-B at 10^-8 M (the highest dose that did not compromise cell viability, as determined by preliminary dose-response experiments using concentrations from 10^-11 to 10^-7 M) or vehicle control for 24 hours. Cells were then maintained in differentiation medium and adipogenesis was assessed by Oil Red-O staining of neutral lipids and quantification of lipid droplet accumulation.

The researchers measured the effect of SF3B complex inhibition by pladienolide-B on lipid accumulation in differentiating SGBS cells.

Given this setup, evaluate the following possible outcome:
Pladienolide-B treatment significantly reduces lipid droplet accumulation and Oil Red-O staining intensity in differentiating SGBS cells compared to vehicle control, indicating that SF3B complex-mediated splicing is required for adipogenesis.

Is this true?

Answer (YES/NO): YES